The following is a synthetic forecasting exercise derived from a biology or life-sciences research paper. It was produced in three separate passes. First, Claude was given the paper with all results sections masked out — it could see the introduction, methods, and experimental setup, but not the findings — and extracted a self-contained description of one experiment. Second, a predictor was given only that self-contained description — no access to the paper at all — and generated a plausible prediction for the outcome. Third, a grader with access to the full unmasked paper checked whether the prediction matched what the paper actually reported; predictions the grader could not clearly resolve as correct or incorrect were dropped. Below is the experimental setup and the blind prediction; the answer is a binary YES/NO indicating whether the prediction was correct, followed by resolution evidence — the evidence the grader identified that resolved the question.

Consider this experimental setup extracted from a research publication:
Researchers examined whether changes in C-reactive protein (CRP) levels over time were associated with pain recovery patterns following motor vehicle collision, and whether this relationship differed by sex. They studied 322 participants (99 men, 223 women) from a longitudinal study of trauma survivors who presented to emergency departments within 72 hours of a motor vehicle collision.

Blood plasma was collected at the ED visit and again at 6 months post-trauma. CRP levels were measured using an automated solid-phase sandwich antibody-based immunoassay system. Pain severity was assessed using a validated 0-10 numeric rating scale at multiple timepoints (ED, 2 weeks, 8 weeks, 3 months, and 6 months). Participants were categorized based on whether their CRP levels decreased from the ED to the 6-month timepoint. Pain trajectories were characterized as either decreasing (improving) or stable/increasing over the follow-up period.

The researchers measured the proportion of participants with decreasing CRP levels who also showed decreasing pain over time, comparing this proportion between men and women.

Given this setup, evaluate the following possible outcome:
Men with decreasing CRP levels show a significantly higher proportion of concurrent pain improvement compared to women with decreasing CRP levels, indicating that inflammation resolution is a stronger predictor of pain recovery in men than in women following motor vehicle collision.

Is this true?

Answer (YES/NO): YES